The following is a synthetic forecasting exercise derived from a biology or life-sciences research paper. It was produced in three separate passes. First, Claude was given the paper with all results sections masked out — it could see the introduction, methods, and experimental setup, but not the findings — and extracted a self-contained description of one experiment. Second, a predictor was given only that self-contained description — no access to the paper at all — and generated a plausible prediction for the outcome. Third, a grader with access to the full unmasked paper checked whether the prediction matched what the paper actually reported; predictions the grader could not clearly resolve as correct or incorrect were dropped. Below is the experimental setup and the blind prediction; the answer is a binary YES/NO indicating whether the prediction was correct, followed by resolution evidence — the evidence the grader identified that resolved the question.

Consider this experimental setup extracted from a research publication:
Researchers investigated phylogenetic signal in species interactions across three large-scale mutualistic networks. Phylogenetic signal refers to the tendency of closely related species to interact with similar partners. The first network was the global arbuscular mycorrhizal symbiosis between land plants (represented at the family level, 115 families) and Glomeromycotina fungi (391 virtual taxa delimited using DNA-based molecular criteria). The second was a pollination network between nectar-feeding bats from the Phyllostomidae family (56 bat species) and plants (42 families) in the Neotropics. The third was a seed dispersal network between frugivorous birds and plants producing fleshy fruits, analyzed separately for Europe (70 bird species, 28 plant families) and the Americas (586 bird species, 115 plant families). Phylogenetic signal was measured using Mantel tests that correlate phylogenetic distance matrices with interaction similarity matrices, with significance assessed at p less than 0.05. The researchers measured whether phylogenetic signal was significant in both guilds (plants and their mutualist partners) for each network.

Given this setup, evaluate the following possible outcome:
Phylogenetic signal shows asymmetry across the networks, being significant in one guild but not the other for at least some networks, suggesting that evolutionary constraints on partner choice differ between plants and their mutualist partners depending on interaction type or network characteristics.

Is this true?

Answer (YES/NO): YES